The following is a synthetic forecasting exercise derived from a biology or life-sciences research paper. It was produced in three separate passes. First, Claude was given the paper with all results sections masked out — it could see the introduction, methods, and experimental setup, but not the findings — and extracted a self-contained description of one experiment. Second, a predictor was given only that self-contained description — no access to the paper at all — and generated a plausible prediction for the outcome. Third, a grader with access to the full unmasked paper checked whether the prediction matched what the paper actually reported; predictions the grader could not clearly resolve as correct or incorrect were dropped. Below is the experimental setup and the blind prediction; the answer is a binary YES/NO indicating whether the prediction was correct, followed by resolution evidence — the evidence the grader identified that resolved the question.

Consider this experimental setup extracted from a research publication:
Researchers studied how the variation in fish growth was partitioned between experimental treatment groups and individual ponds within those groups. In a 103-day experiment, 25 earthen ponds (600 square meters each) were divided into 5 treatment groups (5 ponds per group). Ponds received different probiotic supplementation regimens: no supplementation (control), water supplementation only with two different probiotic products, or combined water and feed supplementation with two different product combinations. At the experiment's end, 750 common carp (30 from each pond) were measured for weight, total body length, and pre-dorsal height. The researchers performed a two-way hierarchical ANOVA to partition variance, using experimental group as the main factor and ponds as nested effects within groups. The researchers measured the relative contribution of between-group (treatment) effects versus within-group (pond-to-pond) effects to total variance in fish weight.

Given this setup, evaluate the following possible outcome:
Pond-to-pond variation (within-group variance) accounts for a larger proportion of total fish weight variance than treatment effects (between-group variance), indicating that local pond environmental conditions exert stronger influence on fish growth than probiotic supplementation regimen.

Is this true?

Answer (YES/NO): YES